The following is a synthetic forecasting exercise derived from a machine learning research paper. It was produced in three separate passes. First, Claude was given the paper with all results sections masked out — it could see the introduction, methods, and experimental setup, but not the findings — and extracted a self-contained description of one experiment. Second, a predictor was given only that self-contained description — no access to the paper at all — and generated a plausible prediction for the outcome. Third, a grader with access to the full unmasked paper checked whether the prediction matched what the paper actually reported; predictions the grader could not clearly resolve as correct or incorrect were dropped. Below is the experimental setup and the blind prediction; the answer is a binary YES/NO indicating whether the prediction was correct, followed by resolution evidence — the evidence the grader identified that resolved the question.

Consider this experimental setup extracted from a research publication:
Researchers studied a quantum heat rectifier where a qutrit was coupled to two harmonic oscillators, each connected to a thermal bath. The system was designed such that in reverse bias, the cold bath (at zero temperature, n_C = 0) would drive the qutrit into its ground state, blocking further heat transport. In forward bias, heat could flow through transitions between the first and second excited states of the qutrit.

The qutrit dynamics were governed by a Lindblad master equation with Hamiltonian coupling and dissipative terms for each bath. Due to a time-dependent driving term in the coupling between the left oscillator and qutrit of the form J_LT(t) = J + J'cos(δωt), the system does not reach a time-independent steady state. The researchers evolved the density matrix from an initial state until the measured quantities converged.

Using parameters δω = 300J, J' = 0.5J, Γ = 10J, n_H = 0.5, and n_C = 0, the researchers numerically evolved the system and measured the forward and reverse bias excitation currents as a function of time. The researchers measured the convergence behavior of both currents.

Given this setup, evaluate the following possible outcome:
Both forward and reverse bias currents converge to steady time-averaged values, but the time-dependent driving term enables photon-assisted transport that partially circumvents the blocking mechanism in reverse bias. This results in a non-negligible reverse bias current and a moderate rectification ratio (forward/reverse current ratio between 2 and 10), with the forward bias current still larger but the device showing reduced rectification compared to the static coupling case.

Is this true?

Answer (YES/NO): NO